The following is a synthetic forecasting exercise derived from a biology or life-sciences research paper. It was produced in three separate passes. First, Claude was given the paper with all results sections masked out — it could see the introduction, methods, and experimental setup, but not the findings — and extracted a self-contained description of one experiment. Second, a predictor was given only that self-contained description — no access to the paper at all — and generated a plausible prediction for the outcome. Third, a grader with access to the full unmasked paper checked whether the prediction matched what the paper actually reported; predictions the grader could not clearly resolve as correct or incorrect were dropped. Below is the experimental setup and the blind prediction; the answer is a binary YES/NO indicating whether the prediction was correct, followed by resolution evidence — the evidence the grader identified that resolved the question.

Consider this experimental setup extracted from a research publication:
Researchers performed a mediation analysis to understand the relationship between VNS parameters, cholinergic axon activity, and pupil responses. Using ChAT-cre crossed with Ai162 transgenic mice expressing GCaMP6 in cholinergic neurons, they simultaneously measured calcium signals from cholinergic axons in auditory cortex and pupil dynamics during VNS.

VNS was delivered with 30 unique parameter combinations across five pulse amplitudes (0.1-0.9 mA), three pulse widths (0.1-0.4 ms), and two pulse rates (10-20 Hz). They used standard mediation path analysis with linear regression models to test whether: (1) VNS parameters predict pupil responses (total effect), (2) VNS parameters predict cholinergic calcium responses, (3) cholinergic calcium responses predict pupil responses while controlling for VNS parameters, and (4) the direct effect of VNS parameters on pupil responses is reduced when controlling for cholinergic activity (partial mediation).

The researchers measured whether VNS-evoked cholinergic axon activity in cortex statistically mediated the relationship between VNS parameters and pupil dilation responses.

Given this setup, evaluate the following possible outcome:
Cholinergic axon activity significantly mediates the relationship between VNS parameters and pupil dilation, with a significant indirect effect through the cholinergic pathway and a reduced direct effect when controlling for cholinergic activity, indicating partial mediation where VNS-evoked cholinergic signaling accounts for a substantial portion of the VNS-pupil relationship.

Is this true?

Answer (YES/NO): NO